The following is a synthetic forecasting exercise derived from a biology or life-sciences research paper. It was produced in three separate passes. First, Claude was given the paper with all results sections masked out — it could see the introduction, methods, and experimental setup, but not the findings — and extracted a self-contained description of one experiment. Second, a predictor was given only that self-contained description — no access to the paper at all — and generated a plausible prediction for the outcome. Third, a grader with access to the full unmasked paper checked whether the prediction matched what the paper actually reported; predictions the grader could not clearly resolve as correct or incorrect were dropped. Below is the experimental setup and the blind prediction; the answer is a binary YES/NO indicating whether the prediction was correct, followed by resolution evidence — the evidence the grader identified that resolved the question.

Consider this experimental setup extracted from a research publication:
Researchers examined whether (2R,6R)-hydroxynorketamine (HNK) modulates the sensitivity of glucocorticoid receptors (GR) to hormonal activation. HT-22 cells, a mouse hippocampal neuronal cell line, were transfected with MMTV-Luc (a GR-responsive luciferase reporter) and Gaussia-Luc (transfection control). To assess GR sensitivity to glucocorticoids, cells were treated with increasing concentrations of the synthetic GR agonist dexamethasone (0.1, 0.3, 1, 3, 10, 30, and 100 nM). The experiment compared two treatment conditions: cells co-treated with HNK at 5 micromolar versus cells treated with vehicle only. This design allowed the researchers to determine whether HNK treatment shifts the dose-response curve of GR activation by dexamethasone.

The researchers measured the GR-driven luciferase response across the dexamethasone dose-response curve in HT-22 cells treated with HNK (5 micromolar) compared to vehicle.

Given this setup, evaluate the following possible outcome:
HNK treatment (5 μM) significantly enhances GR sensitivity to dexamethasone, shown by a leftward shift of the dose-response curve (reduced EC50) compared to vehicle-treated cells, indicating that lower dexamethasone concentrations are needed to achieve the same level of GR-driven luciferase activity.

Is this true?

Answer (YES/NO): NO